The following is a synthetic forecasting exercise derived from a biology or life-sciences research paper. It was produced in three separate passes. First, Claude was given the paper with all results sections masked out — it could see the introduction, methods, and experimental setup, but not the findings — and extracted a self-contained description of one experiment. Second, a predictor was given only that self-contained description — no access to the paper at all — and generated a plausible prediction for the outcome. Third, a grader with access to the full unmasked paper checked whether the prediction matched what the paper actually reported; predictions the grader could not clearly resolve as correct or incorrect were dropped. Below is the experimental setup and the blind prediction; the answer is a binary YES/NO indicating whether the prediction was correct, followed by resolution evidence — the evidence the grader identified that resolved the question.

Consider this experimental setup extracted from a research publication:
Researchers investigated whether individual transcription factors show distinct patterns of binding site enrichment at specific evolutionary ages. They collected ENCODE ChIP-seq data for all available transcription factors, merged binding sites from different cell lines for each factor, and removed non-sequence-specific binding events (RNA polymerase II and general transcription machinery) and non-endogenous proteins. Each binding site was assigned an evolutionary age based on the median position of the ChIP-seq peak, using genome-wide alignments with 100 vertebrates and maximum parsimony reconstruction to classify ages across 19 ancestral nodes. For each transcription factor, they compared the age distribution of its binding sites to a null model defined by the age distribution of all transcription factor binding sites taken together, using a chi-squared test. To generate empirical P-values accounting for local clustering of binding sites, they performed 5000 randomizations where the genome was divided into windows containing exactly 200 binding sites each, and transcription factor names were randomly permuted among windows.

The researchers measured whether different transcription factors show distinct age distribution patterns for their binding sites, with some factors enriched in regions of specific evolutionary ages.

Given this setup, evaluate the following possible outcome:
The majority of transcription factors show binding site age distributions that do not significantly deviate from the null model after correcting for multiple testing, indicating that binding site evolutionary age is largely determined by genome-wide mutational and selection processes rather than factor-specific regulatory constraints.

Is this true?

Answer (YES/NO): NO